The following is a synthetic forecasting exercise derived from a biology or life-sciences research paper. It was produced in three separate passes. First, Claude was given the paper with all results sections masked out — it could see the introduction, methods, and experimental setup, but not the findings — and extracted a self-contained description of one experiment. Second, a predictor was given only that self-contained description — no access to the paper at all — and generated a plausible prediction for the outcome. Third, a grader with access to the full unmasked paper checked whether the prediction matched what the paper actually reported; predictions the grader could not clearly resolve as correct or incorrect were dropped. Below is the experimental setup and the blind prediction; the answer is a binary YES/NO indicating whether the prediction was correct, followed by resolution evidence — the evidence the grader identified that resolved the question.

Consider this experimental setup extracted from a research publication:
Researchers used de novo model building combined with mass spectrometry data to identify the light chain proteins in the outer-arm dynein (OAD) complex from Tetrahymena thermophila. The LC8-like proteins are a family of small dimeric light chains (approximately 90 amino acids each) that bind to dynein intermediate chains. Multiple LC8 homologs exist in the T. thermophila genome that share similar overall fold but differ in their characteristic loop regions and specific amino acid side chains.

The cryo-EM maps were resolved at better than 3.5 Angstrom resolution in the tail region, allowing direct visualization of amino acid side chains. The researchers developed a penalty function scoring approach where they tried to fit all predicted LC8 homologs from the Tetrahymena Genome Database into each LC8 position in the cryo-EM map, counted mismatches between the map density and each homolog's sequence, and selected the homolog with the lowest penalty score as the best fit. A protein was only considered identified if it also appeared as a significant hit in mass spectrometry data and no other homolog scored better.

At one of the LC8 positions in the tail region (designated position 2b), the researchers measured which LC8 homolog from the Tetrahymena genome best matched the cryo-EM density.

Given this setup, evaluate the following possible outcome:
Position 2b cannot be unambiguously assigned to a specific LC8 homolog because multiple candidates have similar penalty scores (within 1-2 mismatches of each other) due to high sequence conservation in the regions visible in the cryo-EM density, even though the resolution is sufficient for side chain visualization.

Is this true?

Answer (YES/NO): NO